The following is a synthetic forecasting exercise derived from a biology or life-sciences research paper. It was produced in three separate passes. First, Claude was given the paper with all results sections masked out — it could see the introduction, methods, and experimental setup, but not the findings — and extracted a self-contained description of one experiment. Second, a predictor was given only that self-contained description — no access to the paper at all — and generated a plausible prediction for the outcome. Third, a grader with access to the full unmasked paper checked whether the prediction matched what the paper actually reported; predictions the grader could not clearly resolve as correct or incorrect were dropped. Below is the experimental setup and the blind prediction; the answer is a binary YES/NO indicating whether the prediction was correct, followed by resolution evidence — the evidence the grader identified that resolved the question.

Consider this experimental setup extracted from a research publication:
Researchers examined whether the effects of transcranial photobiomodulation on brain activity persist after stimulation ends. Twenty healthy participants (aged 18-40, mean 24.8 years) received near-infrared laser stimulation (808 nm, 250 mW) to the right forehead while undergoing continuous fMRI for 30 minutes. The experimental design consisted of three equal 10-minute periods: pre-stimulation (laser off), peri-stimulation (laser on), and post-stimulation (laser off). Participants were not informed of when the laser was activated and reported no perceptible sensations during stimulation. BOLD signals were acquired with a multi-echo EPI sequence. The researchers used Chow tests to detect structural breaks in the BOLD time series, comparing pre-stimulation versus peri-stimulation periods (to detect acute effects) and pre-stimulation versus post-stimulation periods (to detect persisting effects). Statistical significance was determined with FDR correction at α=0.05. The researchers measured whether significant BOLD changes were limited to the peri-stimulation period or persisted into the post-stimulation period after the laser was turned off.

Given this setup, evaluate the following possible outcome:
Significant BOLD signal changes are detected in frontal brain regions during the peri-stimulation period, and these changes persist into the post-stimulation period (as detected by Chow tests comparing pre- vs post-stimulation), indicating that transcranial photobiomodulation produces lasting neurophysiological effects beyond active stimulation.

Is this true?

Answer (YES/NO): YES